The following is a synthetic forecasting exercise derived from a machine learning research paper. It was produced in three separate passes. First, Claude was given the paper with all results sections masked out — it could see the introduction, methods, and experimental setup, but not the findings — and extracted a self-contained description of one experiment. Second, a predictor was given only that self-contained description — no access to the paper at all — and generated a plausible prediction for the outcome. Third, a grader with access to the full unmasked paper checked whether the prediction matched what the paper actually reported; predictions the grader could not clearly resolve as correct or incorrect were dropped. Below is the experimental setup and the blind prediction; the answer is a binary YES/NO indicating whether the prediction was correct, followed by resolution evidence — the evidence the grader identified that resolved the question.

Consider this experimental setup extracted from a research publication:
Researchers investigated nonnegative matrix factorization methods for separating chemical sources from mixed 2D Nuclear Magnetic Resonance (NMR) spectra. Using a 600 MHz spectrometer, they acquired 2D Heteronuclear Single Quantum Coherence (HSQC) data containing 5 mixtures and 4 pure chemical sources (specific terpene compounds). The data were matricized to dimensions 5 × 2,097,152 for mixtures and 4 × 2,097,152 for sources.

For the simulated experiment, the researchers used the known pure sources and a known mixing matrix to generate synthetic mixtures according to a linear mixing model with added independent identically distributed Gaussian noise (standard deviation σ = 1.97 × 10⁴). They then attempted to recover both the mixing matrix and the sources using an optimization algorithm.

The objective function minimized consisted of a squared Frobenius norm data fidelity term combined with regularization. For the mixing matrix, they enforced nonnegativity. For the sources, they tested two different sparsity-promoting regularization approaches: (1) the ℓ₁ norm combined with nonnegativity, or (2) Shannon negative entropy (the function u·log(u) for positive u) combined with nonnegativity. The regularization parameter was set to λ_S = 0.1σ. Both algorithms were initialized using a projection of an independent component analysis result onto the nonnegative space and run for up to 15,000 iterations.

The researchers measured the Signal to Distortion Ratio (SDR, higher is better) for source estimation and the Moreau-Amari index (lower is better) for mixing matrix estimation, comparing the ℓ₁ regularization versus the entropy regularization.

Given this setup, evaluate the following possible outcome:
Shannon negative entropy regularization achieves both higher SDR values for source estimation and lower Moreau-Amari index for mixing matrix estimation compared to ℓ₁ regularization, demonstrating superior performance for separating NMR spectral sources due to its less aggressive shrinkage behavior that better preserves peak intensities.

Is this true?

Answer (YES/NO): NO